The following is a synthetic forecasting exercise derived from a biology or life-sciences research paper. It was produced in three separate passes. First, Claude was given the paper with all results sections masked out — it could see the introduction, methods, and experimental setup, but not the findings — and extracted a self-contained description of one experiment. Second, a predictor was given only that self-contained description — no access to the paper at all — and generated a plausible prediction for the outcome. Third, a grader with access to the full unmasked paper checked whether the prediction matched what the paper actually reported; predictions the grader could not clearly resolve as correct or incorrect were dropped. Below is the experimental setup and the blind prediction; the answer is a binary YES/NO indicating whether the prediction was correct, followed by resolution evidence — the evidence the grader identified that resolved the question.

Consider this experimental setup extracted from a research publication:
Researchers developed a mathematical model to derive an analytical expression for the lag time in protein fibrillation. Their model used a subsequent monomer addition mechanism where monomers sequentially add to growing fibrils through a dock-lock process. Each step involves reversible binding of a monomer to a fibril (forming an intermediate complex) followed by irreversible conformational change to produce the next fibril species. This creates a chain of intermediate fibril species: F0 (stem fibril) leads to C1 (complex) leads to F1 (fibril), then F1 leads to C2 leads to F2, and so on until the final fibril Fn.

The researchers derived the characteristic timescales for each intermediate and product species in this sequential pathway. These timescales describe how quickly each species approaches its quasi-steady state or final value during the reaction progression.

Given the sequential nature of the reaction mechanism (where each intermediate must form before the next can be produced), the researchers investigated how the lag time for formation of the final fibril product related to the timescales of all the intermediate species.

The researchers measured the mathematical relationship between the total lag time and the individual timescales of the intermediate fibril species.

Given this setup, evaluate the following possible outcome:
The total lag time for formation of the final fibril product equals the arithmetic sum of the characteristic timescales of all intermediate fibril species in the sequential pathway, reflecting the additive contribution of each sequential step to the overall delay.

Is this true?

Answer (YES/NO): YES